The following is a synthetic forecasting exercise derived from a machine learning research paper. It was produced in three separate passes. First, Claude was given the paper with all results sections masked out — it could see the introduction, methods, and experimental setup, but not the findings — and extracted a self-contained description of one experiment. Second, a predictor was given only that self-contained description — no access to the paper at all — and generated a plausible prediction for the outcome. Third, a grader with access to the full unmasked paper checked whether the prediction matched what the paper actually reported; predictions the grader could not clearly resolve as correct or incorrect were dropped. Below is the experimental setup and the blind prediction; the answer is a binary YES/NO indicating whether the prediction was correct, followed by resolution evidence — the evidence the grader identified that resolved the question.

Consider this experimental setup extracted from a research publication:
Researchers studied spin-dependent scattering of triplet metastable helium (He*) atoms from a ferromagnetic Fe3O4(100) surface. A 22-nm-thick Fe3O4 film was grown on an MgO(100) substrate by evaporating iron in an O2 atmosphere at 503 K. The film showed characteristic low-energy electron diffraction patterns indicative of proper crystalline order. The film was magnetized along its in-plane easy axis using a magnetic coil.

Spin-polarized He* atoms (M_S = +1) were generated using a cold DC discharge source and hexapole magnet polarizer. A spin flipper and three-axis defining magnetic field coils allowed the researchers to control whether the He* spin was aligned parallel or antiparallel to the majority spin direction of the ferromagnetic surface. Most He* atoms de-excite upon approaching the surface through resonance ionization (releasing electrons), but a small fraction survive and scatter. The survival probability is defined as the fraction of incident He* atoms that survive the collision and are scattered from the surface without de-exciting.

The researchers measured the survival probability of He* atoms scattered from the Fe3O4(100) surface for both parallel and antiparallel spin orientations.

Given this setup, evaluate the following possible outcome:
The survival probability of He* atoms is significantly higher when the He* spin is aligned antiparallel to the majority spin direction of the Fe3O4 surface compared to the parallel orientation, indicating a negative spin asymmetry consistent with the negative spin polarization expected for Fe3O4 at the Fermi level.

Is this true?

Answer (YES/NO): NO